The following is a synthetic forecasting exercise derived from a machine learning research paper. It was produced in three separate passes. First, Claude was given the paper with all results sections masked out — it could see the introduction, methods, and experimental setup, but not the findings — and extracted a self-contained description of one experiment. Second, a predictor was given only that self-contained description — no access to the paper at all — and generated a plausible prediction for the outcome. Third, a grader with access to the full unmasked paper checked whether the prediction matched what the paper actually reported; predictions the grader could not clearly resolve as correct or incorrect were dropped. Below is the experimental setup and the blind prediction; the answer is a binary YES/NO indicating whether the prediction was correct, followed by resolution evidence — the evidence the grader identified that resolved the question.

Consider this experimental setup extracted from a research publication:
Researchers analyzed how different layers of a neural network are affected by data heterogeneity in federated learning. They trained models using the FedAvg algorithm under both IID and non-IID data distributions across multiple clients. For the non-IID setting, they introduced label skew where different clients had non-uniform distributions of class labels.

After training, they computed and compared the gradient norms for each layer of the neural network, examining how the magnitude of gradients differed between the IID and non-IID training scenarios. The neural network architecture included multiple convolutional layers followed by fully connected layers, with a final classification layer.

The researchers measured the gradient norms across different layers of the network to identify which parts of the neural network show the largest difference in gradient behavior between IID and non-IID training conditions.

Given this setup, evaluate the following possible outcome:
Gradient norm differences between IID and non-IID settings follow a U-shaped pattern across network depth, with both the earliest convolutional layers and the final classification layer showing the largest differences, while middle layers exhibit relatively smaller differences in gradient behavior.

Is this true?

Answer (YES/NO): NO